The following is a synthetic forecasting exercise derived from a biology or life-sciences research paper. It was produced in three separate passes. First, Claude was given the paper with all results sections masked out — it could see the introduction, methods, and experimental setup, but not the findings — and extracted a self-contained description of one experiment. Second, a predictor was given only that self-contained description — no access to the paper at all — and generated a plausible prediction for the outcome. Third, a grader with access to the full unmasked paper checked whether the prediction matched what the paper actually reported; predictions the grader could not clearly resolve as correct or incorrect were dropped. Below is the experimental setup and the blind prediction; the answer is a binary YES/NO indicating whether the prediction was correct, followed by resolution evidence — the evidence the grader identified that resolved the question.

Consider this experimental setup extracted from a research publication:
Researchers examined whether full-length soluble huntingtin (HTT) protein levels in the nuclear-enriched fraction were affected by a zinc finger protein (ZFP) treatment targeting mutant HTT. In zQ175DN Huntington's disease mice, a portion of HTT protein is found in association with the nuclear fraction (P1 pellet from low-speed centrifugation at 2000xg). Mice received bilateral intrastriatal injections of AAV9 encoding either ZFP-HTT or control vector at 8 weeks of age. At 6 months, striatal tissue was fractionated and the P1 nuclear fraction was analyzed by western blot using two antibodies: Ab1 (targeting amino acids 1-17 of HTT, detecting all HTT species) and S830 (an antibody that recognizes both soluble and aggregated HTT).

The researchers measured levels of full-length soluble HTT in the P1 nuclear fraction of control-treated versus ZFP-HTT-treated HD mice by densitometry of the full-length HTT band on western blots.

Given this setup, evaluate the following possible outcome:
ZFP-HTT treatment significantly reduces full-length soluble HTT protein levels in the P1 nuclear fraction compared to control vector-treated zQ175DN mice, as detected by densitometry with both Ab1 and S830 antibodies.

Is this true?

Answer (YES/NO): YES